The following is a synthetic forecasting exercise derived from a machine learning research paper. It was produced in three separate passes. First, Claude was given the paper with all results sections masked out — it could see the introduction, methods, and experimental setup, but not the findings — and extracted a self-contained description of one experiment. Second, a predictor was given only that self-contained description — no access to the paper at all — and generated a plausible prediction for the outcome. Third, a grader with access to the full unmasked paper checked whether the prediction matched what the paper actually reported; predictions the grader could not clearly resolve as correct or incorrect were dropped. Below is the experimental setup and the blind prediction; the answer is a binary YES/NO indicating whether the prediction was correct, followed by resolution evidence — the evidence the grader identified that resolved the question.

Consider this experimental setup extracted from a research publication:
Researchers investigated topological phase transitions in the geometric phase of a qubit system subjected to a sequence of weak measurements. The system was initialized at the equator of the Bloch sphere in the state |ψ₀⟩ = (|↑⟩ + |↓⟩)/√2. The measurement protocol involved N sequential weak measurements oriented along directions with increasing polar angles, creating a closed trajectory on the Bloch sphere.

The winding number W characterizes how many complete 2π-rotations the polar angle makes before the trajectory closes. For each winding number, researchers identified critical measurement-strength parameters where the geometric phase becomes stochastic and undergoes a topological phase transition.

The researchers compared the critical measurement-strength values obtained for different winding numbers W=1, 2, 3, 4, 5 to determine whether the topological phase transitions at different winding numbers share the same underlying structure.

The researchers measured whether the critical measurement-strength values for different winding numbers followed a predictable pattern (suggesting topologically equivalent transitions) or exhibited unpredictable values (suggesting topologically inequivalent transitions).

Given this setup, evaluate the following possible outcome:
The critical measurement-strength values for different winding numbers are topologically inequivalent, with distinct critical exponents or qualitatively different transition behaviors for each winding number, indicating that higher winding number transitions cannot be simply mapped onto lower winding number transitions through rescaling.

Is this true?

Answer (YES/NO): YES